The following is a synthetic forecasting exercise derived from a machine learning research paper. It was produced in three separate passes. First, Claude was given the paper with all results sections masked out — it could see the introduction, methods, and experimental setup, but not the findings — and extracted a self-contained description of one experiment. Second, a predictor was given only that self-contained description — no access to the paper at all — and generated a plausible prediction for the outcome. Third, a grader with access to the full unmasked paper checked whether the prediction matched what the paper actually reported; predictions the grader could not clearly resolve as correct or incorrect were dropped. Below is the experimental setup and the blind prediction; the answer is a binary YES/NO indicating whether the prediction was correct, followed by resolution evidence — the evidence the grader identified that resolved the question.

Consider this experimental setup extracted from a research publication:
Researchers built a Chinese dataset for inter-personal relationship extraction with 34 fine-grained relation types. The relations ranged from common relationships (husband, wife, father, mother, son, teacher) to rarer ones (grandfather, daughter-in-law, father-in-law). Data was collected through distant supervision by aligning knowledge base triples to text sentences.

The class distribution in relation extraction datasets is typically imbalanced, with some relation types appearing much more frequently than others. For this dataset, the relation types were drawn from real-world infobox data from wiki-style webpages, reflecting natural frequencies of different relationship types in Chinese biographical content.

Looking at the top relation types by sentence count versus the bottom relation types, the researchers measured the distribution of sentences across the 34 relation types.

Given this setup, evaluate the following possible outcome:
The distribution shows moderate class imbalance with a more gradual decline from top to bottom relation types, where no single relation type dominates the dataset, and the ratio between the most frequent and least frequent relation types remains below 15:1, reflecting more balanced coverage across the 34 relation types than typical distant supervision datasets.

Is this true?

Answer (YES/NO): NO